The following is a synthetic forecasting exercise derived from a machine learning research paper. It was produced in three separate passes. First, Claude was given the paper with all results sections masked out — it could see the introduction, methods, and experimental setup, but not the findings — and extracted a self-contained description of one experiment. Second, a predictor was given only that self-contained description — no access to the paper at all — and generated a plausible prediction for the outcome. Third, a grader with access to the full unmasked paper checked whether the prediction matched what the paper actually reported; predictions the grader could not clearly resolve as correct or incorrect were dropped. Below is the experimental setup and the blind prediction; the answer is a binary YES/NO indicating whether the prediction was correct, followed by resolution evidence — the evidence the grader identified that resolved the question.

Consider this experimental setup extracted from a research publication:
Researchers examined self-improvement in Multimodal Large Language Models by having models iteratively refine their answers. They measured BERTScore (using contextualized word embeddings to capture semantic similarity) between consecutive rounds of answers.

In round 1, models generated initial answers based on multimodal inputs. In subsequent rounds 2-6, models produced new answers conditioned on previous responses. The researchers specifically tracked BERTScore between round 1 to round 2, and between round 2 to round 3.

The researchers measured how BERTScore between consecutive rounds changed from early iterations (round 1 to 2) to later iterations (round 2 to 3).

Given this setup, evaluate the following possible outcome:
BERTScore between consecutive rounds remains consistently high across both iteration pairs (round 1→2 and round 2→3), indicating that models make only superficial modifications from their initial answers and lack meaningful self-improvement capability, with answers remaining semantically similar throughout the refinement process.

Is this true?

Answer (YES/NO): NO